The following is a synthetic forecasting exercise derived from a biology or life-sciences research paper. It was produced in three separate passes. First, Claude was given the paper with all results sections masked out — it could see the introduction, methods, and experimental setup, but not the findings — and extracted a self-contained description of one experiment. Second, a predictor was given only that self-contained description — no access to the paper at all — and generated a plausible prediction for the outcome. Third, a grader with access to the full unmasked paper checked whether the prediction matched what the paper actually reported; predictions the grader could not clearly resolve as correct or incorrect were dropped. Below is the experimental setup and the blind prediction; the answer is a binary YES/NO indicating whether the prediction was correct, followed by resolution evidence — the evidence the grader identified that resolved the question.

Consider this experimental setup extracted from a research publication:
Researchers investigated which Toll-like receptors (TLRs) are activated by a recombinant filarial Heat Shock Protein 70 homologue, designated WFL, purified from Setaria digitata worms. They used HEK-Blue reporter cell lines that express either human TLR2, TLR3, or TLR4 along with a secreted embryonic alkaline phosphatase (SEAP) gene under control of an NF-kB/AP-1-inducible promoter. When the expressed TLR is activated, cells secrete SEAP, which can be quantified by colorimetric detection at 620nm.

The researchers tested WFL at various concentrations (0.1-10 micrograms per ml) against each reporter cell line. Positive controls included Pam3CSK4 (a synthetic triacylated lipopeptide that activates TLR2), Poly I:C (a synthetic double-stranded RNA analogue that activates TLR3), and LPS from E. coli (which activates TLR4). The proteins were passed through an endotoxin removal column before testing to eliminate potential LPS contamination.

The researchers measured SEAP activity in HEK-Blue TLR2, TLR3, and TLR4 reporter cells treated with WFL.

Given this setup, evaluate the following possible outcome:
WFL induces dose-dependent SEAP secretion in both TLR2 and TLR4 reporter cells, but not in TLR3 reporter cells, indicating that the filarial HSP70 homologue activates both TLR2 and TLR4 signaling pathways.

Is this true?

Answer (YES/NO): YES